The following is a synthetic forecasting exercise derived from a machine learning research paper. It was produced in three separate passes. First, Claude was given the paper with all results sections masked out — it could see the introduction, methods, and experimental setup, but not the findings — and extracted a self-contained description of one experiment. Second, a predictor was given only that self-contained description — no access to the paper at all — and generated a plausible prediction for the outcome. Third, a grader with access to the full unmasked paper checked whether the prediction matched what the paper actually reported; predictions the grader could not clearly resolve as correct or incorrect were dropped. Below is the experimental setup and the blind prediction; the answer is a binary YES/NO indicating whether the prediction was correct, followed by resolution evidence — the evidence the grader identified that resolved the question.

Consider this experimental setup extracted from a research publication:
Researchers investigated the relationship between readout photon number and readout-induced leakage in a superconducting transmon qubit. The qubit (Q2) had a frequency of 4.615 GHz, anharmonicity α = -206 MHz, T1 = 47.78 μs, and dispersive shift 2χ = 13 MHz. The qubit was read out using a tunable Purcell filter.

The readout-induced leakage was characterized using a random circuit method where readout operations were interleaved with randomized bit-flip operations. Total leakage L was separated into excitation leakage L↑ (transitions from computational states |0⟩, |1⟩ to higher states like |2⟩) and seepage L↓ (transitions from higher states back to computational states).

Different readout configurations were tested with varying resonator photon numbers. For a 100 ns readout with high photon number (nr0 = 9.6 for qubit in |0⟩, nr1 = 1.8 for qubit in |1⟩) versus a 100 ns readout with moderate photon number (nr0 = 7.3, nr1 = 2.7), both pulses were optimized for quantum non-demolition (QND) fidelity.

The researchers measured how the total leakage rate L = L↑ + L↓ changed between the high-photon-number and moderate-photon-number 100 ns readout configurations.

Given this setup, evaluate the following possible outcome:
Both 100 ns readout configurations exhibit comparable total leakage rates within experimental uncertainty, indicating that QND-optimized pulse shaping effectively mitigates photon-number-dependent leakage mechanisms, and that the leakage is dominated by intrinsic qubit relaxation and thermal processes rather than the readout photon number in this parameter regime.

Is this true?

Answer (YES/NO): NO